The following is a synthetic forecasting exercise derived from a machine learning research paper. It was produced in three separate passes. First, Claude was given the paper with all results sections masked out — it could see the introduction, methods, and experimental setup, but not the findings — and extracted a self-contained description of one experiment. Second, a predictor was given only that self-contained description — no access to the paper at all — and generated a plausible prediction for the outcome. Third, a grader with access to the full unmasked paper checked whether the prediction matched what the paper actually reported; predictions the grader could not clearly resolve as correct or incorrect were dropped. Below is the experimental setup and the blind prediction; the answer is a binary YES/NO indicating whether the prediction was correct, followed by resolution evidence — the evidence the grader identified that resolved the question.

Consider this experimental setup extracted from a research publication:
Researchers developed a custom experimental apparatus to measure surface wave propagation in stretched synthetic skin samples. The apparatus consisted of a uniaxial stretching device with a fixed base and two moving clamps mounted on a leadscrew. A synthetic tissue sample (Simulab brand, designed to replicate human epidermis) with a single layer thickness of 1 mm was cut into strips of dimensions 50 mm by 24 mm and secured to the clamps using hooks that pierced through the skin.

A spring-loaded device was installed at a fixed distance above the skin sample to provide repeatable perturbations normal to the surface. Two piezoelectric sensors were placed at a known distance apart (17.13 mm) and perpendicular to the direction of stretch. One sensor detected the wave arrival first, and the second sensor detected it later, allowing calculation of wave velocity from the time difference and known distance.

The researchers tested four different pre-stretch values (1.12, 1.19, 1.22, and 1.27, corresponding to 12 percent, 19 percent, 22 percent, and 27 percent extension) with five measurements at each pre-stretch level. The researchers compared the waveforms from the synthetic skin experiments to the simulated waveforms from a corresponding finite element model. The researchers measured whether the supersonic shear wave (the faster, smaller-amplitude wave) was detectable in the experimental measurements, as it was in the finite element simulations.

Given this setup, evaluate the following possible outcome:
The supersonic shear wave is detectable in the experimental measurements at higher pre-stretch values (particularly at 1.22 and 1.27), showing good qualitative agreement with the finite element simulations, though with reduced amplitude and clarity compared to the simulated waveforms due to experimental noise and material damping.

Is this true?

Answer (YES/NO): NO